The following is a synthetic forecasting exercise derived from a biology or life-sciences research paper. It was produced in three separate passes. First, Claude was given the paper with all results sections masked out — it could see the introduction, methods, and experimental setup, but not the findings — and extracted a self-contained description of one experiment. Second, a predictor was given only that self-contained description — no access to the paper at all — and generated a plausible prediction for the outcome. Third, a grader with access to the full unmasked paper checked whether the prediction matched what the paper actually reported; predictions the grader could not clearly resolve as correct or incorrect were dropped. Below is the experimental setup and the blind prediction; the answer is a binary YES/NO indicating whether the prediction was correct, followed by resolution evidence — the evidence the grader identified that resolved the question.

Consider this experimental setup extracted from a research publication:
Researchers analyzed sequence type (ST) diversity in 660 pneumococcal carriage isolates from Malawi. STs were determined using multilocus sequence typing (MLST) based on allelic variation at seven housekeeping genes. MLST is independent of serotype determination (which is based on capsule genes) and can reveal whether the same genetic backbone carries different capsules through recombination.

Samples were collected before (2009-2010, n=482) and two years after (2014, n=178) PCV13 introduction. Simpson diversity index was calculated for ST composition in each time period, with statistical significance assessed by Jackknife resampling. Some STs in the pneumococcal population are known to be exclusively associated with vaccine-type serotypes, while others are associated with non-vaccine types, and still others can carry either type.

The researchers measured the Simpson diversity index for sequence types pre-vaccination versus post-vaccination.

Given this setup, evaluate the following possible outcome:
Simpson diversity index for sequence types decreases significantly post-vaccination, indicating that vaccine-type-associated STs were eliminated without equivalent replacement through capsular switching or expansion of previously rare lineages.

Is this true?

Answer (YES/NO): NO